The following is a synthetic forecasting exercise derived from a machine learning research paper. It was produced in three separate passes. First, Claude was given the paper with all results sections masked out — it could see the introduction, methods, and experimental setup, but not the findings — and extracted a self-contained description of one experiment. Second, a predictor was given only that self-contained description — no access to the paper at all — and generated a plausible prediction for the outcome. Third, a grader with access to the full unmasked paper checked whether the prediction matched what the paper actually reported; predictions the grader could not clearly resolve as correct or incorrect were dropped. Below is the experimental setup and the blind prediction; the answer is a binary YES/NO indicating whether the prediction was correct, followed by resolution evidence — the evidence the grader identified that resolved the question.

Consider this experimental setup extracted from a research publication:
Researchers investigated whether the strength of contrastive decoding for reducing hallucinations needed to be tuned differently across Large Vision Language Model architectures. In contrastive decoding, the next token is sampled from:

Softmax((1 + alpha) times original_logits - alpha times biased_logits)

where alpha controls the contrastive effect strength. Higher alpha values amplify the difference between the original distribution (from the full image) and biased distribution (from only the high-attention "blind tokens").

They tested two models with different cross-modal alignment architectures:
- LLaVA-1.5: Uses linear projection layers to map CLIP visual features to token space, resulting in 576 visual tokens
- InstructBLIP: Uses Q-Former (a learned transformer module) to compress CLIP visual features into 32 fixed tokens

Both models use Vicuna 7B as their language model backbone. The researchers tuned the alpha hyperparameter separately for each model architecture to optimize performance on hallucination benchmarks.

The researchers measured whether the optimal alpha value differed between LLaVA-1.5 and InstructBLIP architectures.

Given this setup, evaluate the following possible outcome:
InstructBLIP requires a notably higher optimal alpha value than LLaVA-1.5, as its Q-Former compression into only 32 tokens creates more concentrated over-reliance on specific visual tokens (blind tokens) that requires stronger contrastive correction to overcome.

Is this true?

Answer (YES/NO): NO